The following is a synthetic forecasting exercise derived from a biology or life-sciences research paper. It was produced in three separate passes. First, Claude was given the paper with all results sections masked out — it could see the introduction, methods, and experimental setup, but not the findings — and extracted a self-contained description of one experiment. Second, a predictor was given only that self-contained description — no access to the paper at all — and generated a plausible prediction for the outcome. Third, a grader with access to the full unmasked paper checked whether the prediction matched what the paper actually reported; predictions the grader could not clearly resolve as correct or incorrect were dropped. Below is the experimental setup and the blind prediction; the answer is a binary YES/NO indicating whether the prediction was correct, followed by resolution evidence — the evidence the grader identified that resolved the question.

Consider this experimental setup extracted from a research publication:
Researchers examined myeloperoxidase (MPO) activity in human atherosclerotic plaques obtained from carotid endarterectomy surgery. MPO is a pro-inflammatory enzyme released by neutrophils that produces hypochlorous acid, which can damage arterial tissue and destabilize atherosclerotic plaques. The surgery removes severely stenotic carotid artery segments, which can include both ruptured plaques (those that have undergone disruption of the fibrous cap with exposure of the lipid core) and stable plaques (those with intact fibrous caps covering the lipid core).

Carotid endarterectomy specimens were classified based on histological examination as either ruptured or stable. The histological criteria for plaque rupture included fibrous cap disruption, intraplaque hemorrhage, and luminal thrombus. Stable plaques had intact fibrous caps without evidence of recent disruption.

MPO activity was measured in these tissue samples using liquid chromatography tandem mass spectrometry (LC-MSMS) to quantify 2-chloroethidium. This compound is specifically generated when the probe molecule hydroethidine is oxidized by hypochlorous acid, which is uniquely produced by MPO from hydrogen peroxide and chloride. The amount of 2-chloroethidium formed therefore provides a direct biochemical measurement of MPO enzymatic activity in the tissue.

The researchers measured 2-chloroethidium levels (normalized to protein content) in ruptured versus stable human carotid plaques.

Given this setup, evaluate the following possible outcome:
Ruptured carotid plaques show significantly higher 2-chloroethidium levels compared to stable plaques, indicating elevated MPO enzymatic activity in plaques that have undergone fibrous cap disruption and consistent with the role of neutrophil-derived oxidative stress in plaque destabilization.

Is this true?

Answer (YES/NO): YES